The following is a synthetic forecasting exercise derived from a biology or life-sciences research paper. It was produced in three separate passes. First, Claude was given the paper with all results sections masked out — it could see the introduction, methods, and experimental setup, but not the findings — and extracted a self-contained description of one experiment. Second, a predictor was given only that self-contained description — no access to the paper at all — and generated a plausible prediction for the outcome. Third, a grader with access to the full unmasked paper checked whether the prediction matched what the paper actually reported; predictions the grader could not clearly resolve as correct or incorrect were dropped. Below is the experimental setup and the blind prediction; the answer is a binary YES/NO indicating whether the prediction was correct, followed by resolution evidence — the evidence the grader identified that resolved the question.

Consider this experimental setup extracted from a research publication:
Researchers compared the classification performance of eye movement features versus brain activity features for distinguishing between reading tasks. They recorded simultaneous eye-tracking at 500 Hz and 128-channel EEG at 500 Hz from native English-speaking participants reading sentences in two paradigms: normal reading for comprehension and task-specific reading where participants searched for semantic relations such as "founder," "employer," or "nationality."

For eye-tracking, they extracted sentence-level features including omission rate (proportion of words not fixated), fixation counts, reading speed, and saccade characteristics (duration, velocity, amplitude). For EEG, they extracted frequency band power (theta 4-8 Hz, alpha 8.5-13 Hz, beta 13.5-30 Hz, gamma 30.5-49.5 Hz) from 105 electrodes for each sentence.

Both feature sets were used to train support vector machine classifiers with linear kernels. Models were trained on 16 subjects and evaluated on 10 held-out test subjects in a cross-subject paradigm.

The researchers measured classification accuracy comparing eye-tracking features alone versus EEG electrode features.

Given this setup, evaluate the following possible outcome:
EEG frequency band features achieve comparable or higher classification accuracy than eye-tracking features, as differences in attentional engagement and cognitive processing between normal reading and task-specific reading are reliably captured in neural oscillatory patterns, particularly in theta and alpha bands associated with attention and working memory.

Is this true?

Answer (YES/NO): NO